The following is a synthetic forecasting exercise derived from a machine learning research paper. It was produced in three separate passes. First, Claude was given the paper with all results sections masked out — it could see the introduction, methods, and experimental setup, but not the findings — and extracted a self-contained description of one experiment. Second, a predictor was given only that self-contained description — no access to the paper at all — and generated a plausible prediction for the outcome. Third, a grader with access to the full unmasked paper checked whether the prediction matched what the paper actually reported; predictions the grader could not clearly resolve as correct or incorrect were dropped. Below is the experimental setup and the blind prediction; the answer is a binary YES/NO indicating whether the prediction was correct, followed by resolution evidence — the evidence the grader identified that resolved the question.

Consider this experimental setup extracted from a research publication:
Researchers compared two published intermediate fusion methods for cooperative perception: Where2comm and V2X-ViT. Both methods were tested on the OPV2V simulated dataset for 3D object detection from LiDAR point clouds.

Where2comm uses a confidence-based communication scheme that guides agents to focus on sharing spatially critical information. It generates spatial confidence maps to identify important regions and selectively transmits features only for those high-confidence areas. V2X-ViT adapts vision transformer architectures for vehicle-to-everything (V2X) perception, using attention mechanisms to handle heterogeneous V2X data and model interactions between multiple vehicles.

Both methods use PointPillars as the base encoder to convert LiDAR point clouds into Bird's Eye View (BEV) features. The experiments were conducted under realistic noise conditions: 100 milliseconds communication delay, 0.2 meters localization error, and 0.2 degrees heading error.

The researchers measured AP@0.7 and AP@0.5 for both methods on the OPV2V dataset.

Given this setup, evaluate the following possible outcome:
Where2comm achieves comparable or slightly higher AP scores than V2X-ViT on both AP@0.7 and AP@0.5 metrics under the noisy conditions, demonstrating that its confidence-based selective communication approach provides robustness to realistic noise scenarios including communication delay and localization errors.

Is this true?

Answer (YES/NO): NO